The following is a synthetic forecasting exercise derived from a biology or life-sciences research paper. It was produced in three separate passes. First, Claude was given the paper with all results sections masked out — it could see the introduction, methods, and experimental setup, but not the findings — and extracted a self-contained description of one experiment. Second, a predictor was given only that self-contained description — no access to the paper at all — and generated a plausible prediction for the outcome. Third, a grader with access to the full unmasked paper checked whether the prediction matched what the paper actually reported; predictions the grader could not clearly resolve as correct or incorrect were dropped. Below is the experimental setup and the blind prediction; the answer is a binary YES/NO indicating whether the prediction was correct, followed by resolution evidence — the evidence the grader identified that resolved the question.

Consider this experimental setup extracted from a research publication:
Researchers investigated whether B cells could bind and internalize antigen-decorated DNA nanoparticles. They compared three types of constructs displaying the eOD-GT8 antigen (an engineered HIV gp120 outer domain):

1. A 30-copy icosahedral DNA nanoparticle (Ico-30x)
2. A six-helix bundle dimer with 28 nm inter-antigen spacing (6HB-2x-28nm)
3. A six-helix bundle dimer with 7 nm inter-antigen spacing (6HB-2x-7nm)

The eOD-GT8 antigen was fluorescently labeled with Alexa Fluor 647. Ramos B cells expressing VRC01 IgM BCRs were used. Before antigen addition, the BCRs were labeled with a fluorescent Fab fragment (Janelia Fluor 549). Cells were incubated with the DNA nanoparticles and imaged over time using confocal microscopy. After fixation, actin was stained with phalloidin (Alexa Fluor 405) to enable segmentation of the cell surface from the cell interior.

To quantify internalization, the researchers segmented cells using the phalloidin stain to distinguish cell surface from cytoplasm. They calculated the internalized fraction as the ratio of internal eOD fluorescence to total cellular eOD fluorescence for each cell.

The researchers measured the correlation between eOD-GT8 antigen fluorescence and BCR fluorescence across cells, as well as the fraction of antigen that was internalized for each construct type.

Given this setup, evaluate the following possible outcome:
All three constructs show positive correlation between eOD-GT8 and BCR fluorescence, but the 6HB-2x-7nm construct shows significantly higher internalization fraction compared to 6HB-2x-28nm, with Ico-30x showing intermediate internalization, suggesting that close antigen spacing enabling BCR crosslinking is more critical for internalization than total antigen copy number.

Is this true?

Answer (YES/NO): NO